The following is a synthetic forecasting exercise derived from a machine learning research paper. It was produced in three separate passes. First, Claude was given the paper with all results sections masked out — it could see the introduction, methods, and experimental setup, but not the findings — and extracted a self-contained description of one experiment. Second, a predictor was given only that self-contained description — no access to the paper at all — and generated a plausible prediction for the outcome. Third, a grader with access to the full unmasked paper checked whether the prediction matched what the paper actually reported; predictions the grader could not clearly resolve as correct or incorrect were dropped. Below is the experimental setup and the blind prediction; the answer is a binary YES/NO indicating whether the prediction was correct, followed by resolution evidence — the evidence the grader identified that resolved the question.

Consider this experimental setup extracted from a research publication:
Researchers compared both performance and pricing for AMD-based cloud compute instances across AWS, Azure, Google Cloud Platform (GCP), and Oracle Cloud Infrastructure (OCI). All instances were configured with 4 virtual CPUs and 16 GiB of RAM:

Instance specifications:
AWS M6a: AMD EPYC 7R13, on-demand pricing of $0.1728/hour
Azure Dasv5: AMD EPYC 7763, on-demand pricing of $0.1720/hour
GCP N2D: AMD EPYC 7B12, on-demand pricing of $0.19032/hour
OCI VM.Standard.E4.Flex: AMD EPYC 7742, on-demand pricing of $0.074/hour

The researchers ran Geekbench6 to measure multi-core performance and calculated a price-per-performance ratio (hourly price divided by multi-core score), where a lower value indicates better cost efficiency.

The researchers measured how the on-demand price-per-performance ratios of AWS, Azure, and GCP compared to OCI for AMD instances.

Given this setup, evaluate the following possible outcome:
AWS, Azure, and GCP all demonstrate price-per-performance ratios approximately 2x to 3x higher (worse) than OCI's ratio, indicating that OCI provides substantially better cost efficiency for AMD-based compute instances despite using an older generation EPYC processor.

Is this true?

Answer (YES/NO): YES